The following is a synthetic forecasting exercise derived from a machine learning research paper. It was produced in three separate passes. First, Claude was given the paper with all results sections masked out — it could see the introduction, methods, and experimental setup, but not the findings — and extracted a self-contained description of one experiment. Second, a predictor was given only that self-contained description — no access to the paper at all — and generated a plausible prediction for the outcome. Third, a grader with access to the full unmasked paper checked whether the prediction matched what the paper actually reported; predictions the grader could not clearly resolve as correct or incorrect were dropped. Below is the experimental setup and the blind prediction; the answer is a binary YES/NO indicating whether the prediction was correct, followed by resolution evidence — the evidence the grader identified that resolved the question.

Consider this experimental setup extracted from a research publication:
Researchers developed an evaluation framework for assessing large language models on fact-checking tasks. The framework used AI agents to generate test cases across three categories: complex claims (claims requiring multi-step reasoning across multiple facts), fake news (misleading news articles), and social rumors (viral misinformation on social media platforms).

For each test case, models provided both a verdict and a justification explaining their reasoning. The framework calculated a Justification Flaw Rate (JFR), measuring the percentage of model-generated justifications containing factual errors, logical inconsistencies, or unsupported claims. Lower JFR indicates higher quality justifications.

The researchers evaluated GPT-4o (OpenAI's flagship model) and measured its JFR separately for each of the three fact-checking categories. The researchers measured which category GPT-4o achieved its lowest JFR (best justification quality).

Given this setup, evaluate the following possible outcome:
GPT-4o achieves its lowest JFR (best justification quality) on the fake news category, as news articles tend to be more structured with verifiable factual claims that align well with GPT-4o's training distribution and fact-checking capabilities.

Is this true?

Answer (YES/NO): NO